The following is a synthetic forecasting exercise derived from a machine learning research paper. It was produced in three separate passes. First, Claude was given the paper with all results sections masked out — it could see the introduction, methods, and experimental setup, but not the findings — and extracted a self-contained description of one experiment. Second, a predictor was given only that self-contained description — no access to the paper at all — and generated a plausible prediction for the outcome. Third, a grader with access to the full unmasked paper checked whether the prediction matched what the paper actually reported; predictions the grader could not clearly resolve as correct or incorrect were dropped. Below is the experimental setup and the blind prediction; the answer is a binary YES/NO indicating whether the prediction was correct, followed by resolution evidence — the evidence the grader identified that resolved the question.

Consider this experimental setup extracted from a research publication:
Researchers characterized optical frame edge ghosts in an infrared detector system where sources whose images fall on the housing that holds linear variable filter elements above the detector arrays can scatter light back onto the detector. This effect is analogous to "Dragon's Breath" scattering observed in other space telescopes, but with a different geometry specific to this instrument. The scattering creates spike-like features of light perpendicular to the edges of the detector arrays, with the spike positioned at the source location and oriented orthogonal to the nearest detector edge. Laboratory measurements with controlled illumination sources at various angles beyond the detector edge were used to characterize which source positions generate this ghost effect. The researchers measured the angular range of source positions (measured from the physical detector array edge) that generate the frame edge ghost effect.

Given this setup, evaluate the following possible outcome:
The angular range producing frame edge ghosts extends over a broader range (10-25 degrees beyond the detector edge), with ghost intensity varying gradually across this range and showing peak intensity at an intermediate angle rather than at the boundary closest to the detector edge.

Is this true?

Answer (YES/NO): NO